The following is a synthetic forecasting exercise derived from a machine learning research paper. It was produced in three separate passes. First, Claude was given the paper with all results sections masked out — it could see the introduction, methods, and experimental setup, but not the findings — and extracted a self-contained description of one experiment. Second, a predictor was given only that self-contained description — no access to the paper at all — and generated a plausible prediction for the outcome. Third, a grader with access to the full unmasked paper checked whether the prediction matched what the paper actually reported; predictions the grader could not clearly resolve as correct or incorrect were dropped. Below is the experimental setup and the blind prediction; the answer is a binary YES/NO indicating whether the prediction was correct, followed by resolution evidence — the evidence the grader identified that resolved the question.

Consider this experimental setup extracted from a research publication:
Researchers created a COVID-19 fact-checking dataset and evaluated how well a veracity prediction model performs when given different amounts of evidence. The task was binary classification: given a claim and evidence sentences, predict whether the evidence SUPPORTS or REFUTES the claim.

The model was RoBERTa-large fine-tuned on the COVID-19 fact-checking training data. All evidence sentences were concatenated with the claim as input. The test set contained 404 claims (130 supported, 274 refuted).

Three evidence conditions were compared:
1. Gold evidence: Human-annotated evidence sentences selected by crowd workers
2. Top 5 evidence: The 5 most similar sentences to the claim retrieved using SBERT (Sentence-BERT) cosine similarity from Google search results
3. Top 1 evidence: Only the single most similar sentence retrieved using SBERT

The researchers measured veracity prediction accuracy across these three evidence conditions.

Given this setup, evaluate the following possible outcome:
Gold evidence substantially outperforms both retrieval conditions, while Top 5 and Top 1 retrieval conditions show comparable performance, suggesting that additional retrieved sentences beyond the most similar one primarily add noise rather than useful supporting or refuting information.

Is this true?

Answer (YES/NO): NO